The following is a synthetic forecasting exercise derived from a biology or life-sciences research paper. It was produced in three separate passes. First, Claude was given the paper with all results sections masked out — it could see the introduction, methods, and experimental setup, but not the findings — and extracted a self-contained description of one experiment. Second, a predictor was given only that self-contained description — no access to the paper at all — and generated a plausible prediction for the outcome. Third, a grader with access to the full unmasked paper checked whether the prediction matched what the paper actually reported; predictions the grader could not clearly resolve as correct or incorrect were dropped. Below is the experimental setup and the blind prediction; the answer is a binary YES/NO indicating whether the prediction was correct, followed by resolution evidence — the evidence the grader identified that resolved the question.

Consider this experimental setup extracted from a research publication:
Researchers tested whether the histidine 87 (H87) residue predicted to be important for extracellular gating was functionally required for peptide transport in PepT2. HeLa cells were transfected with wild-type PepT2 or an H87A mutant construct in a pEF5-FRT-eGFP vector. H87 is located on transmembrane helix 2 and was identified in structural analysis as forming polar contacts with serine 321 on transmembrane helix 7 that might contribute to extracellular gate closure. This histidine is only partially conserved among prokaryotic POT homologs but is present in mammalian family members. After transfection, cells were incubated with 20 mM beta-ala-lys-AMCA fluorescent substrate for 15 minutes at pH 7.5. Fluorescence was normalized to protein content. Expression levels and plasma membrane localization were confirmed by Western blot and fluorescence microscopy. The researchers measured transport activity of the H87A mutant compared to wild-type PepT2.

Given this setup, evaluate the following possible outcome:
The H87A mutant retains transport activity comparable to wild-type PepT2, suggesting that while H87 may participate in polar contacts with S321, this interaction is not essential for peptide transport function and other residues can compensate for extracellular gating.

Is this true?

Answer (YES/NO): NO